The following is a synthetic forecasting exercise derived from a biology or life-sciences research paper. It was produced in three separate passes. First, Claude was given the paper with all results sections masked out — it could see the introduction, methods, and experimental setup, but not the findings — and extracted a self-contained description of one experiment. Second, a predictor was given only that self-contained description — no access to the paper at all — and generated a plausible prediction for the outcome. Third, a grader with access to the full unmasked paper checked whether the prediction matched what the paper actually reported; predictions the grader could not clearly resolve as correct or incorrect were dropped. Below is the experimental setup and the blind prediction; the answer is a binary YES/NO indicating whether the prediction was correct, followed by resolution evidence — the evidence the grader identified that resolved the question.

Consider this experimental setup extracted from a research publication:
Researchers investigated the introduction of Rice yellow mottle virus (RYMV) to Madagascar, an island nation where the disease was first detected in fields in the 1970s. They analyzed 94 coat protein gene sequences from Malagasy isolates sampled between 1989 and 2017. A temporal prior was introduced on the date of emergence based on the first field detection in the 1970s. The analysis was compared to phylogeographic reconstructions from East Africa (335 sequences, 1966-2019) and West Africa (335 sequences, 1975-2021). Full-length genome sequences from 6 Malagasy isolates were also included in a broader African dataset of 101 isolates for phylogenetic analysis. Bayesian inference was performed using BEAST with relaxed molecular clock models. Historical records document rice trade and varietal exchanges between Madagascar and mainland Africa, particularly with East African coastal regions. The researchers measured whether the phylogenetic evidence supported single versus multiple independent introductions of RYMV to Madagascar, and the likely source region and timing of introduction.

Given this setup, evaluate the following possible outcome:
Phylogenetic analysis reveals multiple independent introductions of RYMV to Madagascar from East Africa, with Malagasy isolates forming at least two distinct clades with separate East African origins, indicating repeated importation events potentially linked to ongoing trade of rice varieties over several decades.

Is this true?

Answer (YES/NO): NO